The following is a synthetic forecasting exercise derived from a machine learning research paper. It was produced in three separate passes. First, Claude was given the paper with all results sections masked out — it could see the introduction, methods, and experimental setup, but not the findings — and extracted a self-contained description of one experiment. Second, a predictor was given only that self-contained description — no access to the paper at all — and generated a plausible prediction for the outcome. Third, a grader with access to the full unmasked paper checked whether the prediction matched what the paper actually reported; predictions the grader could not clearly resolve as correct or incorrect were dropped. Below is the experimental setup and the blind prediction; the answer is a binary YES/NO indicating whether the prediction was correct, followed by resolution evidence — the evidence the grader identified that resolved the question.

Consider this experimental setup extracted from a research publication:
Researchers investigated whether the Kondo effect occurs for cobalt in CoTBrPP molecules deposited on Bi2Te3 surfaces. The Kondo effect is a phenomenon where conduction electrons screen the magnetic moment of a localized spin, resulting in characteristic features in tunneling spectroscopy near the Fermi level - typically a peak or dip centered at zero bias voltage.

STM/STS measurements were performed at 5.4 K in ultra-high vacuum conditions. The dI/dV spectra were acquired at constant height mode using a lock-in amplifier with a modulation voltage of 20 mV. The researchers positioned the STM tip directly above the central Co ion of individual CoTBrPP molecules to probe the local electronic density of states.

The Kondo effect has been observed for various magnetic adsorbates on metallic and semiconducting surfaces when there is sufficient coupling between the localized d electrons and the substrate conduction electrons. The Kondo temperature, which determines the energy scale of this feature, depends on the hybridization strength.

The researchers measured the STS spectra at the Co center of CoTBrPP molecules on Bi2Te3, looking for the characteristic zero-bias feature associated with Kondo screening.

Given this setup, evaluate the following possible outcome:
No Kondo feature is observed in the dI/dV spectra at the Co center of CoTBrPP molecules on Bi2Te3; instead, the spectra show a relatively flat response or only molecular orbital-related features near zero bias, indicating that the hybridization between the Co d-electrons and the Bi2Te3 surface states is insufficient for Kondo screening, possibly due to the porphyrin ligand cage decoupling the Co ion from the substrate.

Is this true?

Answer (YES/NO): YES